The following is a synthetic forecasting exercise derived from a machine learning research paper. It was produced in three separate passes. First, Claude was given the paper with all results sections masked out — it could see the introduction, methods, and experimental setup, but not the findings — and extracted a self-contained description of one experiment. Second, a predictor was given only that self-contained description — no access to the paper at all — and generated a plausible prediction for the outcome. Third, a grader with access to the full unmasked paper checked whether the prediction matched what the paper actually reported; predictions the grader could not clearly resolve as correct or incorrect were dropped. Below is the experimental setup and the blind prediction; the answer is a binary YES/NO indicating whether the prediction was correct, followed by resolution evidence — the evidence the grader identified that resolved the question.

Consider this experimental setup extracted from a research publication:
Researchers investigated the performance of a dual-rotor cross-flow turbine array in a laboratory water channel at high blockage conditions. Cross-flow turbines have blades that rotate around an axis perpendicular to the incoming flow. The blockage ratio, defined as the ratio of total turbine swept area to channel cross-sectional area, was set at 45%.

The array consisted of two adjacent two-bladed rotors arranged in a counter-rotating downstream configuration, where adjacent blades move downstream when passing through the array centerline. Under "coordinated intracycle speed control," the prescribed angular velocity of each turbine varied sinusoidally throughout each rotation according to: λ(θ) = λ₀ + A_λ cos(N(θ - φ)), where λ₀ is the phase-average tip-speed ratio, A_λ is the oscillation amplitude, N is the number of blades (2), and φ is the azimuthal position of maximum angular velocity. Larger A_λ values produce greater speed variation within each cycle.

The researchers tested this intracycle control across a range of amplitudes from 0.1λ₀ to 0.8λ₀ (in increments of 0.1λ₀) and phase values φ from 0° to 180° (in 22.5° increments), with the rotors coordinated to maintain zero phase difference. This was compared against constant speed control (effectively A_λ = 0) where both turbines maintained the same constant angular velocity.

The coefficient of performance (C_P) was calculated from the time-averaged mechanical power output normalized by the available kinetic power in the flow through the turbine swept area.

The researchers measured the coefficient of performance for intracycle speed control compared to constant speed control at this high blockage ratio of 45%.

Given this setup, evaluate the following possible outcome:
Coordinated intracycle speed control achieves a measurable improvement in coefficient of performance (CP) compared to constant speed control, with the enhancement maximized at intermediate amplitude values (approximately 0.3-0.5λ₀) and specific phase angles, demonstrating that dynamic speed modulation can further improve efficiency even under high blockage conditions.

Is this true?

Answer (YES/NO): NO